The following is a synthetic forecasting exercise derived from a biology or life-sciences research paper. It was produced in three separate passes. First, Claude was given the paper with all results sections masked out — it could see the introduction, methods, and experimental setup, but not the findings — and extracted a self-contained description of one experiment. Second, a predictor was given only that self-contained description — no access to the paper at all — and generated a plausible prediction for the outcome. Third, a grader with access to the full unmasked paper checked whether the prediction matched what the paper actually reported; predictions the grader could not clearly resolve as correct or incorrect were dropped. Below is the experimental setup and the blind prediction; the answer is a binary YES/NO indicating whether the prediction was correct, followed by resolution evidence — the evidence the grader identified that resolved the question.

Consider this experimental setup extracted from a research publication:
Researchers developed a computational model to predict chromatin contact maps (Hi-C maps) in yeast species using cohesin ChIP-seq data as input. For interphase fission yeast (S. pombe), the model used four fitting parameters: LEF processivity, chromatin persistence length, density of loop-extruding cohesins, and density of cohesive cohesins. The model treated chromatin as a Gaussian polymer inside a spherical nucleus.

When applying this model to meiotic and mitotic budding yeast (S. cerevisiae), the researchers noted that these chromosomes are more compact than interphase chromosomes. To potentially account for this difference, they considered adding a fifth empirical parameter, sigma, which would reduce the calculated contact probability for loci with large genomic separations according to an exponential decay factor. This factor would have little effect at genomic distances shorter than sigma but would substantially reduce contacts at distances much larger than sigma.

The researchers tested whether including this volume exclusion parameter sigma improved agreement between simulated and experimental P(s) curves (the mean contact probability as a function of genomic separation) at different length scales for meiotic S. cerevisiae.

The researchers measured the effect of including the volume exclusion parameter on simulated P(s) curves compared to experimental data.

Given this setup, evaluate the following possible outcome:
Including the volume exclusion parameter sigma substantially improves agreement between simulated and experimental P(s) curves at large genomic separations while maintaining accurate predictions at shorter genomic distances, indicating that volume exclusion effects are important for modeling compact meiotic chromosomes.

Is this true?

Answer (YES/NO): YES